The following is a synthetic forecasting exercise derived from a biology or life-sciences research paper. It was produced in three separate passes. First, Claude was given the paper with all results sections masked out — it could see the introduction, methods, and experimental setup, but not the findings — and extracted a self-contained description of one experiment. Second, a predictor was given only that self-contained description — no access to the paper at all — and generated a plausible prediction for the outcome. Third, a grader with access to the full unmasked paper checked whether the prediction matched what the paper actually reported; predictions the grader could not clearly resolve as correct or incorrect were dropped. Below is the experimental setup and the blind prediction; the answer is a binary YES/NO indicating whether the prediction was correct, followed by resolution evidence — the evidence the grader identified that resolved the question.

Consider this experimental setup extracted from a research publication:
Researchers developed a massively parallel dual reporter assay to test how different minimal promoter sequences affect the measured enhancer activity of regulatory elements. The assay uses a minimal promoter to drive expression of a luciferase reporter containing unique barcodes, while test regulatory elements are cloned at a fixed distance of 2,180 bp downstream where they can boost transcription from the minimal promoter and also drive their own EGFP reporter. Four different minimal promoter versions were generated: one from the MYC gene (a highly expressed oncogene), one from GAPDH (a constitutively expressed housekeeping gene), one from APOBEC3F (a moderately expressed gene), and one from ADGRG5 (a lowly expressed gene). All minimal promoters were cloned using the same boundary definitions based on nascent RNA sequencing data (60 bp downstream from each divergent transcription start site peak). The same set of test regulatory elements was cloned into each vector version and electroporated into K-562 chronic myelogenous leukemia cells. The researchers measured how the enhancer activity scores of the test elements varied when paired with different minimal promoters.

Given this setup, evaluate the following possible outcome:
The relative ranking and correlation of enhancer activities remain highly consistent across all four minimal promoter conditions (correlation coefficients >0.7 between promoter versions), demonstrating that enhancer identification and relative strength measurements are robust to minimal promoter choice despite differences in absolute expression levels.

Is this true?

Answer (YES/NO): NO